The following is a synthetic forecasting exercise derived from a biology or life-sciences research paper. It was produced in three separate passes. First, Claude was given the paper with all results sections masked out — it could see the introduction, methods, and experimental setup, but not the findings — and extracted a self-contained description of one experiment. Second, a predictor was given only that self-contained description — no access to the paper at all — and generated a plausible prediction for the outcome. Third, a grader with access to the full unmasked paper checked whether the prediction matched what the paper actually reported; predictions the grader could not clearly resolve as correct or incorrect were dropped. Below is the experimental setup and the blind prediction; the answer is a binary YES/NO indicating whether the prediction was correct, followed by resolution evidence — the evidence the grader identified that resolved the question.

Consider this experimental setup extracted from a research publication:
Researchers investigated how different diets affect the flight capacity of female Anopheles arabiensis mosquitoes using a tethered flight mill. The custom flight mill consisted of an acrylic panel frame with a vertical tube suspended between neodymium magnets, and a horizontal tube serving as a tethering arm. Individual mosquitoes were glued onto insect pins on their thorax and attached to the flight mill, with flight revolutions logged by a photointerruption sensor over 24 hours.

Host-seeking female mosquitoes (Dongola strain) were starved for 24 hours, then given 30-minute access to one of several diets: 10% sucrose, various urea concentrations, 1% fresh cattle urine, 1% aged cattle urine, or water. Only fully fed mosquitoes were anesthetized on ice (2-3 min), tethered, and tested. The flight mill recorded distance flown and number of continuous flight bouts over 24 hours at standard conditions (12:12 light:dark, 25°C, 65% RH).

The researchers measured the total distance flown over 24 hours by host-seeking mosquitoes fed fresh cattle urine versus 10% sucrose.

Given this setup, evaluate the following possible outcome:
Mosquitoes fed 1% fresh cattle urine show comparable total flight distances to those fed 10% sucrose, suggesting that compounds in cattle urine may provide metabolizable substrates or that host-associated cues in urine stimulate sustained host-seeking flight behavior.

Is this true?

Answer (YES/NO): NO